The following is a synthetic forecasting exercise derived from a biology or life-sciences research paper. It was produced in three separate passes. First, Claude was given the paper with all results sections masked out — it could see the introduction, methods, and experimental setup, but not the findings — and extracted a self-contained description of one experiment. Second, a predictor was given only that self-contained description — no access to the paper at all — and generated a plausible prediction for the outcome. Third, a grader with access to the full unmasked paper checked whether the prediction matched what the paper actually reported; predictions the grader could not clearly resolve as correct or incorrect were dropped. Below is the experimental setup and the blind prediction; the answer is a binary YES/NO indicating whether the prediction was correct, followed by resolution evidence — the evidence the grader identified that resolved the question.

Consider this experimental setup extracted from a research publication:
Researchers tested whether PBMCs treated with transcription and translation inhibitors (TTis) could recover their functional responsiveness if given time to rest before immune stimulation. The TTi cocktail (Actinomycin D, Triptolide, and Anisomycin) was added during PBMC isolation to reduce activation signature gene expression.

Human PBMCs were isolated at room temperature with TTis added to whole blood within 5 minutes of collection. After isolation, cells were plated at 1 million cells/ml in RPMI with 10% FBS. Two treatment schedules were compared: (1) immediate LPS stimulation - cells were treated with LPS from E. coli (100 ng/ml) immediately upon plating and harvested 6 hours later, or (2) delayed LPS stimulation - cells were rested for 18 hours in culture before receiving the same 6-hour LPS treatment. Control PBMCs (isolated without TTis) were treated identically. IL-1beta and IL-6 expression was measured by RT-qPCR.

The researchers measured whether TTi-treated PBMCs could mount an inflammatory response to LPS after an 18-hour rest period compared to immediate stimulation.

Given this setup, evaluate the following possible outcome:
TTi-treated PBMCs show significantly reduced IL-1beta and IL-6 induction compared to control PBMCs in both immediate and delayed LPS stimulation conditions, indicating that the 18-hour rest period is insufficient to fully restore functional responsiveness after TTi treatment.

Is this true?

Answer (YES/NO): YES